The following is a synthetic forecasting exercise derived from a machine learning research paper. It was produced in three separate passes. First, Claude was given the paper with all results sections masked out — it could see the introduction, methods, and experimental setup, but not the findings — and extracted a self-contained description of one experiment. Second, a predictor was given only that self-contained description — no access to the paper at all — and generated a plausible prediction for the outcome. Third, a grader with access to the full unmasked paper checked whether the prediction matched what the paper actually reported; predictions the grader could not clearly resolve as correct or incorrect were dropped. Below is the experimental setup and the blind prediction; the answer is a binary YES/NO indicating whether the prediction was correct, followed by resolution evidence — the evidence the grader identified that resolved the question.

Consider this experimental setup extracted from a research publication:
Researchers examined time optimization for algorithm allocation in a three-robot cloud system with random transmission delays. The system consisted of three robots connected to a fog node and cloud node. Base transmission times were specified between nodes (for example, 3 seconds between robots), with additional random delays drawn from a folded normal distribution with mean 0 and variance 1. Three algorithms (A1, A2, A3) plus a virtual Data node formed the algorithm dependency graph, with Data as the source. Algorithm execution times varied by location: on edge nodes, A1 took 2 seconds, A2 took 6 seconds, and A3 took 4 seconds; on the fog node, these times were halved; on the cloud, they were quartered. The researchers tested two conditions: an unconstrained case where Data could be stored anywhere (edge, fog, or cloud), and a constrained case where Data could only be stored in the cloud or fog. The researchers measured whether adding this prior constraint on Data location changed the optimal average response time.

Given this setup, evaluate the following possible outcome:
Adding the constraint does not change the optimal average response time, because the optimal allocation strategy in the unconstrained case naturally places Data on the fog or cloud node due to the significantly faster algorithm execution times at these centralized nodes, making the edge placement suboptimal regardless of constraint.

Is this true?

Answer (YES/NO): YES